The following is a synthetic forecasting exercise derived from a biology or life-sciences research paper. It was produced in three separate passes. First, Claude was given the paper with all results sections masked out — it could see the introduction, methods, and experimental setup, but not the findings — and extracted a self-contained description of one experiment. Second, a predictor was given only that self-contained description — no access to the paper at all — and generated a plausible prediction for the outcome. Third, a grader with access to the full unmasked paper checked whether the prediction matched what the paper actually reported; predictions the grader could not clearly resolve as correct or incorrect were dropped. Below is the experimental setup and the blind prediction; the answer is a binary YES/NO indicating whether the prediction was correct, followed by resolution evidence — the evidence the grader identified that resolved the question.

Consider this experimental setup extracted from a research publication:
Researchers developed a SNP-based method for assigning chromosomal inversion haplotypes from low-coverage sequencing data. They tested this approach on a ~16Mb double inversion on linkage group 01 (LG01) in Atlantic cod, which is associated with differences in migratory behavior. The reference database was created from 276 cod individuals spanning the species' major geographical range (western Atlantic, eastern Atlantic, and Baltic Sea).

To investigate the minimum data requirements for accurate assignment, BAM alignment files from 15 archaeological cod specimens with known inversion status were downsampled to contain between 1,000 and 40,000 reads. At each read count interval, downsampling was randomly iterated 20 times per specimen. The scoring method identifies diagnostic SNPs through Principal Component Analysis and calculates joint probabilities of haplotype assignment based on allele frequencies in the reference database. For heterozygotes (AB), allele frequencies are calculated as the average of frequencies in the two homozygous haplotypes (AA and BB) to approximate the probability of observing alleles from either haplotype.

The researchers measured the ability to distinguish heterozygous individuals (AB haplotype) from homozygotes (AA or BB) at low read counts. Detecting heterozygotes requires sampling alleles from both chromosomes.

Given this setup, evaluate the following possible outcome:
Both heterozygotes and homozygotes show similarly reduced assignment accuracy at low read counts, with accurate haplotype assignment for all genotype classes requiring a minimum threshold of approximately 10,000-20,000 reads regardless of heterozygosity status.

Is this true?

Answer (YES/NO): NO